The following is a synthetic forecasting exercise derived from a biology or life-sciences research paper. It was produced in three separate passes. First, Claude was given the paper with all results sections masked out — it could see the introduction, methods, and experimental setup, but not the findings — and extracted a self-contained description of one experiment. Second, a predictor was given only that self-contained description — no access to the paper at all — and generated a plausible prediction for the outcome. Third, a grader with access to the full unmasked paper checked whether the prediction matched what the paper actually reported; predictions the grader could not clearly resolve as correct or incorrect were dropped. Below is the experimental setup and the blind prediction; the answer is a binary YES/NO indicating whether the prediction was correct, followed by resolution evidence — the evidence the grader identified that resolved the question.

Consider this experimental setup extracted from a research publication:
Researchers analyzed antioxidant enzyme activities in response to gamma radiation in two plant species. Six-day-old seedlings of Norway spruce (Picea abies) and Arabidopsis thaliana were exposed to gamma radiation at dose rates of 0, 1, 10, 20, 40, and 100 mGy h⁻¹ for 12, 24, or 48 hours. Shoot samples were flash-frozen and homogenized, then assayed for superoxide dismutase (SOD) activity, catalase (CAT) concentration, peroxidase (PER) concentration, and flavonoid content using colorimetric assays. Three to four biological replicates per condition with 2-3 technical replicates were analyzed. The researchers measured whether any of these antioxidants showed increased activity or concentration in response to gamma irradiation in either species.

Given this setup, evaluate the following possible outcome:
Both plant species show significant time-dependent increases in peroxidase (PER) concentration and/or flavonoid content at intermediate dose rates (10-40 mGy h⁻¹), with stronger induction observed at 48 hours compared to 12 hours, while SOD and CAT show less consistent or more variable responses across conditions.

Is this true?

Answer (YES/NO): NO